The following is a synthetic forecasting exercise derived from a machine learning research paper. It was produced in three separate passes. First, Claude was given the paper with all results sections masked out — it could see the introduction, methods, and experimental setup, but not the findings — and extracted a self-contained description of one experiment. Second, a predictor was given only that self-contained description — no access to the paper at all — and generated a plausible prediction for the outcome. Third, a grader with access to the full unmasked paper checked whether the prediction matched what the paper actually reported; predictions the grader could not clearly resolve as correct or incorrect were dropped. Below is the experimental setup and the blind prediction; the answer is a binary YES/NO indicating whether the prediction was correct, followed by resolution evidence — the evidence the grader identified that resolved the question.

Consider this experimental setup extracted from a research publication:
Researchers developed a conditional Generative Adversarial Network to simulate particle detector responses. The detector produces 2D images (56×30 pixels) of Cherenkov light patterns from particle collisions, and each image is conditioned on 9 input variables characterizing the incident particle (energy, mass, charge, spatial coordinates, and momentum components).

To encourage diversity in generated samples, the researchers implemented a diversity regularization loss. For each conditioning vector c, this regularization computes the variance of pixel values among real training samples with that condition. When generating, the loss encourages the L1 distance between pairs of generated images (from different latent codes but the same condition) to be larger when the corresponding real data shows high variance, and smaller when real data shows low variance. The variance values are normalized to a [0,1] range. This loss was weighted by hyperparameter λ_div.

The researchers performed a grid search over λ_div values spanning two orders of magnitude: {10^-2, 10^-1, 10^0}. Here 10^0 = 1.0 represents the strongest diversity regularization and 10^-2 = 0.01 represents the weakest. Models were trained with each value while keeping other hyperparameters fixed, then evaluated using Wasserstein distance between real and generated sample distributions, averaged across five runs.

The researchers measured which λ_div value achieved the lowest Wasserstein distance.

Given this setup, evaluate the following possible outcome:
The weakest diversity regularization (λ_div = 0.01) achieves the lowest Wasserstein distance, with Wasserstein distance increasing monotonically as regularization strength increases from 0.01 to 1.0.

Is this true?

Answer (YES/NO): NO